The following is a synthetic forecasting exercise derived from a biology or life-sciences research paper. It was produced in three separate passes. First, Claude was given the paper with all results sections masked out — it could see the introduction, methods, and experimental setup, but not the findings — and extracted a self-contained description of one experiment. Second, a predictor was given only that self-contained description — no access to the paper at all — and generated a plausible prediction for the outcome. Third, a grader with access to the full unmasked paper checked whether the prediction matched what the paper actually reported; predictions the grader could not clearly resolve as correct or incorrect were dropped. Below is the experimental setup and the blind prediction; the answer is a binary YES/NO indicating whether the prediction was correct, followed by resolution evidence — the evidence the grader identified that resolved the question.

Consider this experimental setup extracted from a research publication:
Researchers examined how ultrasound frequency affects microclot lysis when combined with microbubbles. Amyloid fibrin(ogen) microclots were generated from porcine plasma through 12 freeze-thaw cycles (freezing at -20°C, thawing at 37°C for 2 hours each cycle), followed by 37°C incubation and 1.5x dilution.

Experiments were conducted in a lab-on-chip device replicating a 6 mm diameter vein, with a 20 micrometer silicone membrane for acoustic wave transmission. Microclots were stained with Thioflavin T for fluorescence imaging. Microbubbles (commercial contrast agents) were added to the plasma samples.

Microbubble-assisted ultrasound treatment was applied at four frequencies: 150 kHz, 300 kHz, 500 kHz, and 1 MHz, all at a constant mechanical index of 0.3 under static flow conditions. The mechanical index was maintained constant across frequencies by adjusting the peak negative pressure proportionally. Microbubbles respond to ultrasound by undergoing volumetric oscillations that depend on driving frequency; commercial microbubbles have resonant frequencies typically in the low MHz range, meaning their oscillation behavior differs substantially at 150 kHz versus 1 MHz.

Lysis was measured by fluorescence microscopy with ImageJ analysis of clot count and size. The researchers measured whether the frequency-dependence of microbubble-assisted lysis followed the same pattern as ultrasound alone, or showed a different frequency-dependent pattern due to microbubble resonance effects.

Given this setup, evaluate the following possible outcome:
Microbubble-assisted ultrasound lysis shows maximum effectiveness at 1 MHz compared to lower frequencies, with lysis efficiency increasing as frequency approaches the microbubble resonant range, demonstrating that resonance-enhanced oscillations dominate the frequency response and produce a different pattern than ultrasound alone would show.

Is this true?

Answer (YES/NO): NO